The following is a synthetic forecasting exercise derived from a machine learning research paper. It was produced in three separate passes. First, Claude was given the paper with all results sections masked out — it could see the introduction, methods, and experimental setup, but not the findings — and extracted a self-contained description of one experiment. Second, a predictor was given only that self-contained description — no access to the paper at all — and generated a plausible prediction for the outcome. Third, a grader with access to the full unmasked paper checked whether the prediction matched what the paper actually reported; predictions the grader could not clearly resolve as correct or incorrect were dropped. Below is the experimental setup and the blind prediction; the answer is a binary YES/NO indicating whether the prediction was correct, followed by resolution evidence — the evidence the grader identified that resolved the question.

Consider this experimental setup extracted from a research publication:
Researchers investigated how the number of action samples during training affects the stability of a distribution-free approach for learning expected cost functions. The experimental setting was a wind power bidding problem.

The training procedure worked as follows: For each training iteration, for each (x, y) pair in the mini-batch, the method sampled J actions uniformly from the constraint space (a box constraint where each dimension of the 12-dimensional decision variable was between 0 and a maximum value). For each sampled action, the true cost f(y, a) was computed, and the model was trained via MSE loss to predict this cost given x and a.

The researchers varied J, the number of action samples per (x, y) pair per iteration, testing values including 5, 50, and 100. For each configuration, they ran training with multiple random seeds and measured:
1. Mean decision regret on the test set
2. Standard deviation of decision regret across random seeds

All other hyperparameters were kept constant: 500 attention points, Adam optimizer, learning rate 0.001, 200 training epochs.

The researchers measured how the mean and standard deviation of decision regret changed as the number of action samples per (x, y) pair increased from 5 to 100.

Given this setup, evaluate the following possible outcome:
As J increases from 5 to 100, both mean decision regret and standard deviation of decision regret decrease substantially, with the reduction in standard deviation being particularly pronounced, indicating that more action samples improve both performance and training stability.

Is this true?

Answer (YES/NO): NO